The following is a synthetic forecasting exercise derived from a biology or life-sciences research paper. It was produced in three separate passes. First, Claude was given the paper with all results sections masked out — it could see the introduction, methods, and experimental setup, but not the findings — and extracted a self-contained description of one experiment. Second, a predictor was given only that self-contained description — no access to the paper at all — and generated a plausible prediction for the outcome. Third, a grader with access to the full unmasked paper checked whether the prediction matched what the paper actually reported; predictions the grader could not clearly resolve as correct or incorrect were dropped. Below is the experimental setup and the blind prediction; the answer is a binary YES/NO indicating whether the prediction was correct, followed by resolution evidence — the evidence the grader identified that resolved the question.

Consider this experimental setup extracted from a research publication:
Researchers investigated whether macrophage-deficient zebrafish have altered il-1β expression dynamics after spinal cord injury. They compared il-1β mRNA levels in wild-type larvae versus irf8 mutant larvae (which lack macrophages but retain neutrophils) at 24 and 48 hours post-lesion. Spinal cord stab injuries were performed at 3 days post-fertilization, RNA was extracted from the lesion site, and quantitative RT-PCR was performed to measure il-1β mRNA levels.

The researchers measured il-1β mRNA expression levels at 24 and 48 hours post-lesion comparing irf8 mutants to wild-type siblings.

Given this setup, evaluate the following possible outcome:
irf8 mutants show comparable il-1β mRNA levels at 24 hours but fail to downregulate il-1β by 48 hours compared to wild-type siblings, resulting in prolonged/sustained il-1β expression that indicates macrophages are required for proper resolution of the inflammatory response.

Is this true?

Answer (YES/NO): YES